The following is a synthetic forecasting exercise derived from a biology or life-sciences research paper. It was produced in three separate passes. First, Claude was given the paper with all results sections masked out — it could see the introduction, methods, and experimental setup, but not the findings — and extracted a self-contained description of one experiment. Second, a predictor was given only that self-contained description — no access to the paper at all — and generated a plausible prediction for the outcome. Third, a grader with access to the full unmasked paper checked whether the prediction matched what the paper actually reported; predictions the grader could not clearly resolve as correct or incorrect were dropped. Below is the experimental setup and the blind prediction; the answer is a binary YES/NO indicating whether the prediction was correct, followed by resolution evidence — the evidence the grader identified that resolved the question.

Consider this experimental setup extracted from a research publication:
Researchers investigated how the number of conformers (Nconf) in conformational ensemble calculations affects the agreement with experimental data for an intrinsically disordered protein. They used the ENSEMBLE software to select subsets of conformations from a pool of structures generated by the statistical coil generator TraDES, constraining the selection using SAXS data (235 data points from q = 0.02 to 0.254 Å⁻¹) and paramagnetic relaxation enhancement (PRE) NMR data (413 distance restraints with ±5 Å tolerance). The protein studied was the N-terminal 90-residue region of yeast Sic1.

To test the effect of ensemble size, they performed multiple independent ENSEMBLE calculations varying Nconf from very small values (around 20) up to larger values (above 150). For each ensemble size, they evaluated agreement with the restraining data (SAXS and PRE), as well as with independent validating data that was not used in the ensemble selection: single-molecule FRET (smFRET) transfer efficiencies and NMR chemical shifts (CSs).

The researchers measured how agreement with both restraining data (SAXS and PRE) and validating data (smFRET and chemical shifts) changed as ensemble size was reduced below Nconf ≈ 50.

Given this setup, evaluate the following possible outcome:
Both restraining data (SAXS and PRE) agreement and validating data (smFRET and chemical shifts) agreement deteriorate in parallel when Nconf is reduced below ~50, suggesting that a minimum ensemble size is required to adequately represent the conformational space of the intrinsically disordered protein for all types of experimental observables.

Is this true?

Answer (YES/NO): YES